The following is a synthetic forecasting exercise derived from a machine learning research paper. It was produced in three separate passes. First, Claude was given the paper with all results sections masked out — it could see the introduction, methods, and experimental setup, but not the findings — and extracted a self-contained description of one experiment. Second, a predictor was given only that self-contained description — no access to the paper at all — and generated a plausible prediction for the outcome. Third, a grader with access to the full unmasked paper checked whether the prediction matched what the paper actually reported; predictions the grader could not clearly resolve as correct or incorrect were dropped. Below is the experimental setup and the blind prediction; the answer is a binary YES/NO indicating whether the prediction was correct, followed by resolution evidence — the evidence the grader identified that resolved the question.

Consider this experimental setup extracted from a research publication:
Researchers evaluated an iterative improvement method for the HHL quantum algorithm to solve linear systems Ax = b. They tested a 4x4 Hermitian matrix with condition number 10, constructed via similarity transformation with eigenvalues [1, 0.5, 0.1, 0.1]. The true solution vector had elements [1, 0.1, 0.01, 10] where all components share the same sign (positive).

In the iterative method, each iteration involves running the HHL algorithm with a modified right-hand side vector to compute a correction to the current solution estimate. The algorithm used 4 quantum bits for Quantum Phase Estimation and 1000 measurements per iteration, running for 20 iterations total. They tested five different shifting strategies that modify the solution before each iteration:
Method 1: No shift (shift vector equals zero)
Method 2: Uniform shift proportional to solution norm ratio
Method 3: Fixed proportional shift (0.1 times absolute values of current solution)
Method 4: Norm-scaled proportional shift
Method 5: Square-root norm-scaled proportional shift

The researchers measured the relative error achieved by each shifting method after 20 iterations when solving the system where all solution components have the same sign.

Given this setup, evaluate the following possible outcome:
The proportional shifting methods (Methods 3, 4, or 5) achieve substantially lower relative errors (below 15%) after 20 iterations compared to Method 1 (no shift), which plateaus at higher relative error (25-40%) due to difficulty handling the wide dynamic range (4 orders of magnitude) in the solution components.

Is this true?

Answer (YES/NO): NO